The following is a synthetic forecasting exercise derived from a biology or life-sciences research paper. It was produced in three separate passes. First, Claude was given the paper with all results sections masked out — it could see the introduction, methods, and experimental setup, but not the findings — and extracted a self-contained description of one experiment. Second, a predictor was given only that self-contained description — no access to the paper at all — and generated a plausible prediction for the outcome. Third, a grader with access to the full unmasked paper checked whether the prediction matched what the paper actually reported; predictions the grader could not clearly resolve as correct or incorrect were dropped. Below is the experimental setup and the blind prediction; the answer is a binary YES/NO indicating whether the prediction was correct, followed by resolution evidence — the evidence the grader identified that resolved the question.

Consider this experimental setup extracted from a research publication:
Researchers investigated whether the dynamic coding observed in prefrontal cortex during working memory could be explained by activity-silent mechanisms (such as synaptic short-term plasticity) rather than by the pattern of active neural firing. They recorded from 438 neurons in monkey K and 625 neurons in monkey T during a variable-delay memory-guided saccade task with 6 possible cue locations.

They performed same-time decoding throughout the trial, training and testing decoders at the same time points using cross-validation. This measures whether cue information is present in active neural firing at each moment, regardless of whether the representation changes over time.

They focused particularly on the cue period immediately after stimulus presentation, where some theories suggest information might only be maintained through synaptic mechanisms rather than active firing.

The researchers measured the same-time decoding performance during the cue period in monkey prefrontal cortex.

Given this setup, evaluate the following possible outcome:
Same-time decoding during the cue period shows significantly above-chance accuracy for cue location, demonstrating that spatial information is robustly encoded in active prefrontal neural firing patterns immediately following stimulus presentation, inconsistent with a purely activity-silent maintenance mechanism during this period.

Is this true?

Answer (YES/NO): YES